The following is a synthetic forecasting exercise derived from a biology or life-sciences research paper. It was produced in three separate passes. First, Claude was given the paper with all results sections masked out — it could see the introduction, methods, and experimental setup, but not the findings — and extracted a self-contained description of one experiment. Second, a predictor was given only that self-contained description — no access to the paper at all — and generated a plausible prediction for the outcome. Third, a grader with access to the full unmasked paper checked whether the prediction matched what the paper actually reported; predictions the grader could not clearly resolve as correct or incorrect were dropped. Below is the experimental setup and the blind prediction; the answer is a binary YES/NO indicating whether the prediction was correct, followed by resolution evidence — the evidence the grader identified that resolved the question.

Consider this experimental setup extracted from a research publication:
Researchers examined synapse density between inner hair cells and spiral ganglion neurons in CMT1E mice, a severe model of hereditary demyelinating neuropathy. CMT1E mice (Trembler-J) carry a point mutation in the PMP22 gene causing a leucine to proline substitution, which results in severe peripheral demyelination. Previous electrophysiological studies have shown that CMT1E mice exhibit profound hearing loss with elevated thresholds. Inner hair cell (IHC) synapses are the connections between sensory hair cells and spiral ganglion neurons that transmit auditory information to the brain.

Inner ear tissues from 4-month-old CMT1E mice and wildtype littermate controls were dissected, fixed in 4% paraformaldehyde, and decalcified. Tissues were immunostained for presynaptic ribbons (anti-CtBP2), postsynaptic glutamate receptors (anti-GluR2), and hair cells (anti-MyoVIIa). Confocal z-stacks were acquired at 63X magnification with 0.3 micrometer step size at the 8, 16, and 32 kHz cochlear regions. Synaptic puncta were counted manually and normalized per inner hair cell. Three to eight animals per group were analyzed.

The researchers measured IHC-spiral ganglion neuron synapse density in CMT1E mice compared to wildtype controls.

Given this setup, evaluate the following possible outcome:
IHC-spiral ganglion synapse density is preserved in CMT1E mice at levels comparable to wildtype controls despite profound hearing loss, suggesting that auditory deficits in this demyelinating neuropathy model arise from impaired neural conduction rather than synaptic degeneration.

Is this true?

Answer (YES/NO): NO